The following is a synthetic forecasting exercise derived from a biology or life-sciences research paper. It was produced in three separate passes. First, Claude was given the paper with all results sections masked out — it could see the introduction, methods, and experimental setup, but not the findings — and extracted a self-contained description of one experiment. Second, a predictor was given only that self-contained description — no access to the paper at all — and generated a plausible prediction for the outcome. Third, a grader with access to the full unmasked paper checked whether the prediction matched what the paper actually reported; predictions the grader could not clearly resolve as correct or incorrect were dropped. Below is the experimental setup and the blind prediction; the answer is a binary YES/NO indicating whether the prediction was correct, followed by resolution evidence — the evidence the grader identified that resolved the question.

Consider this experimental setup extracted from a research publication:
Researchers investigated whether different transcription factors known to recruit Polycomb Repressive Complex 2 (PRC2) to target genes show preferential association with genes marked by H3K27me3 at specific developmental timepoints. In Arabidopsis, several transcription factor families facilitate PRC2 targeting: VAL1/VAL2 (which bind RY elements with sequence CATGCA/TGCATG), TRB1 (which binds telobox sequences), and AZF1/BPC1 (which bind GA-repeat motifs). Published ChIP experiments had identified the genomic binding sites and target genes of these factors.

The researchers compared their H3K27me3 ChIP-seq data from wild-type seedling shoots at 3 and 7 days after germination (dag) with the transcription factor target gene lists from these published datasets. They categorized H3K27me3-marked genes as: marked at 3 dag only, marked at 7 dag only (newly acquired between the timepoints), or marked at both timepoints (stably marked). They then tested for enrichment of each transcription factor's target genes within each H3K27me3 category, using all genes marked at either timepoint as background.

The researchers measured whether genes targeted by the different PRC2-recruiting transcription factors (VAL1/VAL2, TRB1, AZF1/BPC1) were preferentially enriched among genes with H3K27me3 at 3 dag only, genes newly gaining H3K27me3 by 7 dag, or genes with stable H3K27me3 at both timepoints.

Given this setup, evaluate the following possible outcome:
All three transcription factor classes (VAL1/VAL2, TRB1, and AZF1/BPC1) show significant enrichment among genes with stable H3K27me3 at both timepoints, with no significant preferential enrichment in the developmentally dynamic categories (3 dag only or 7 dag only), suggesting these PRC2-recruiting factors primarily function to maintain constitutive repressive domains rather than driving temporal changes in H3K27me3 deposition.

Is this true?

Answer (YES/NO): NO